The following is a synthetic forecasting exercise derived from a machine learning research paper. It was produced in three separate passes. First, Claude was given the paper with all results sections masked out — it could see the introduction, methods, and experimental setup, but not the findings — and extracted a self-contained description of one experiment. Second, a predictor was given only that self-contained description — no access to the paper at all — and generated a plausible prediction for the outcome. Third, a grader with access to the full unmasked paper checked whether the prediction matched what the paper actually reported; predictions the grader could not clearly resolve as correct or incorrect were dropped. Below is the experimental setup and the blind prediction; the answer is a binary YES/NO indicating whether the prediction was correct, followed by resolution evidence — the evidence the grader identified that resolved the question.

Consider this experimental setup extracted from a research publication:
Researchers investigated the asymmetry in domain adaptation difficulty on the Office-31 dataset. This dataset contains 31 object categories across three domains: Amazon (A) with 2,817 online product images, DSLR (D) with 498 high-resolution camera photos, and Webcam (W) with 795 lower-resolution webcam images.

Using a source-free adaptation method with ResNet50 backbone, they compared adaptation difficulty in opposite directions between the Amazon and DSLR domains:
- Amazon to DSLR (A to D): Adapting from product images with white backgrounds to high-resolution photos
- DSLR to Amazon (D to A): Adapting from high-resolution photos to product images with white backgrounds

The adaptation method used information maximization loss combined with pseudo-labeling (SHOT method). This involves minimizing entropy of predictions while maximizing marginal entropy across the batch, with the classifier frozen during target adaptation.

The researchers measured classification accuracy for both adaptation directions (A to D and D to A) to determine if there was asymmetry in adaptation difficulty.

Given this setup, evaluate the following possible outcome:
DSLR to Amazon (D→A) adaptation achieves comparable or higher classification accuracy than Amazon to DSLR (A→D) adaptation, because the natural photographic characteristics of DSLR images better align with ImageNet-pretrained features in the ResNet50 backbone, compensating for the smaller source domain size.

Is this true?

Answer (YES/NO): NO